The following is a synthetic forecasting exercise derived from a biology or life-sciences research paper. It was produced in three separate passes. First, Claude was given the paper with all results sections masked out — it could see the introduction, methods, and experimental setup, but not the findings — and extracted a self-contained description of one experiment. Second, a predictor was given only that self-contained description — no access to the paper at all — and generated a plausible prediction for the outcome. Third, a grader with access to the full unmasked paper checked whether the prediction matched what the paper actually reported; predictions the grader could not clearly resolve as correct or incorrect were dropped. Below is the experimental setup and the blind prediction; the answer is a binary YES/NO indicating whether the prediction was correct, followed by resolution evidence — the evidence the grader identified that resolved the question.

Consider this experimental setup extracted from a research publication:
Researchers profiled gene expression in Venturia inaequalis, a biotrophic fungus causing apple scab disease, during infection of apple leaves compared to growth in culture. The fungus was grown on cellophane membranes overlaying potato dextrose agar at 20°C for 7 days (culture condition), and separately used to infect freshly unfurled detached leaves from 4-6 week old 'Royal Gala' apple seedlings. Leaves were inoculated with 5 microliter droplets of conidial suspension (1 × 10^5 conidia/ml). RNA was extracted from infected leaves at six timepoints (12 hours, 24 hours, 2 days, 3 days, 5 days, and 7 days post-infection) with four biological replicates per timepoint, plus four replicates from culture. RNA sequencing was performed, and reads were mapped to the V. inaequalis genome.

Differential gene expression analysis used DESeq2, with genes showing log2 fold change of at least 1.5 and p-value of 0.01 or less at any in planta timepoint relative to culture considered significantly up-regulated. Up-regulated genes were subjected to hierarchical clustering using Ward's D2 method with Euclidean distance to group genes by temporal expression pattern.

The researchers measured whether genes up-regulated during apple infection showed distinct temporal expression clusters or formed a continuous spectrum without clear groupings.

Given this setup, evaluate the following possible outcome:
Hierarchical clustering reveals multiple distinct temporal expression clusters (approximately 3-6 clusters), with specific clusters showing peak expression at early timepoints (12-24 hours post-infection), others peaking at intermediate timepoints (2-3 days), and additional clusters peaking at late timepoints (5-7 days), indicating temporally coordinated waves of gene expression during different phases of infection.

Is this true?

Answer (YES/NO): YES